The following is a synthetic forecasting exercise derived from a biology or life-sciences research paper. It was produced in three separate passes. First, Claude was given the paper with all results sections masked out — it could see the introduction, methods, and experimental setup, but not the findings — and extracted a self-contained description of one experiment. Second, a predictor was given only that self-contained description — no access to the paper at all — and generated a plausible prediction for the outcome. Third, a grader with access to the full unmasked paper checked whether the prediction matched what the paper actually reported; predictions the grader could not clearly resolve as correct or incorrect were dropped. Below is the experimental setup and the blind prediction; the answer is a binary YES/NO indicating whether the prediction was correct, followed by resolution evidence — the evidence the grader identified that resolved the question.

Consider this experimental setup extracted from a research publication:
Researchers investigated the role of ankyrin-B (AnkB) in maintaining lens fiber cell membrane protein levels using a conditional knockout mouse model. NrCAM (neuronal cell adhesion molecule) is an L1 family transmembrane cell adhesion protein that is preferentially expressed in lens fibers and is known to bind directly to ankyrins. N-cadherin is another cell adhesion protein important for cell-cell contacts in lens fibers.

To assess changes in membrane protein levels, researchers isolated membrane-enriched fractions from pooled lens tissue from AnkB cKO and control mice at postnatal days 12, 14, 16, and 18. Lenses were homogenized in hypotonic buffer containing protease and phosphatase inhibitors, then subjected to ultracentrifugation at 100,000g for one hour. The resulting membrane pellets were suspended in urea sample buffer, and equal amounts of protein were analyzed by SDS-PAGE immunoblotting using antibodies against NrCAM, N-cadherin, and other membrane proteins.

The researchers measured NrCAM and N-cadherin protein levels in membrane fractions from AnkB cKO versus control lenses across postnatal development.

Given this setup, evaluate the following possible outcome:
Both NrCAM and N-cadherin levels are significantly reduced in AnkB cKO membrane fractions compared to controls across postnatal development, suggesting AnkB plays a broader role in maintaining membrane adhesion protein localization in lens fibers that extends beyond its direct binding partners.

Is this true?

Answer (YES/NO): NO